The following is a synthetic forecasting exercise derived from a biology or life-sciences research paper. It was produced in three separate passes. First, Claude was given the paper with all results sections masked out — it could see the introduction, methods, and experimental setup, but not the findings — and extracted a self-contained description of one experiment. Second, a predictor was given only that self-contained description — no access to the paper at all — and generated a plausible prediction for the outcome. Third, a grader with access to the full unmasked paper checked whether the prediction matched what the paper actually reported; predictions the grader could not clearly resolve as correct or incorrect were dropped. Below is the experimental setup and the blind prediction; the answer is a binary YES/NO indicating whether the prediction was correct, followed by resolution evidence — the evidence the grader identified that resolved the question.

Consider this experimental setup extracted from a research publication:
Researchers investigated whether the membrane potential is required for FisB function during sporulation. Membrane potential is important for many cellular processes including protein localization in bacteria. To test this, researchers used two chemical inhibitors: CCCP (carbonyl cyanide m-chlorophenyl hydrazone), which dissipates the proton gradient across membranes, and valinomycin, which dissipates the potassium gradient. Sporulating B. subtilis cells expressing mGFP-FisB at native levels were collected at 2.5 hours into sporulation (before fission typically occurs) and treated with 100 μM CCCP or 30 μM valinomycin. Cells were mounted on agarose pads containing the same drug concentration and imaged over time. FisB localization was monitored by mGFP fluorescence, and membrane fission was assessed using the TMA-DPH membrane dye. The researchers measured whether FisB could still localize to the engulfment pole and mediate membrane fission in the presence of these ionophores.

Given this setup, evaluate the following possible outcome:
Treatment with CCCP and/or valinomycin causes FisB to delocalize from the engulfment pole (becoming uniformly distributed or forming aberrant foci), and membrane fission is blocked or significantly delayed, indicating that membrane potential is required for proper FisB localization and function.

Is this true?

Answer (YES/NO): NO